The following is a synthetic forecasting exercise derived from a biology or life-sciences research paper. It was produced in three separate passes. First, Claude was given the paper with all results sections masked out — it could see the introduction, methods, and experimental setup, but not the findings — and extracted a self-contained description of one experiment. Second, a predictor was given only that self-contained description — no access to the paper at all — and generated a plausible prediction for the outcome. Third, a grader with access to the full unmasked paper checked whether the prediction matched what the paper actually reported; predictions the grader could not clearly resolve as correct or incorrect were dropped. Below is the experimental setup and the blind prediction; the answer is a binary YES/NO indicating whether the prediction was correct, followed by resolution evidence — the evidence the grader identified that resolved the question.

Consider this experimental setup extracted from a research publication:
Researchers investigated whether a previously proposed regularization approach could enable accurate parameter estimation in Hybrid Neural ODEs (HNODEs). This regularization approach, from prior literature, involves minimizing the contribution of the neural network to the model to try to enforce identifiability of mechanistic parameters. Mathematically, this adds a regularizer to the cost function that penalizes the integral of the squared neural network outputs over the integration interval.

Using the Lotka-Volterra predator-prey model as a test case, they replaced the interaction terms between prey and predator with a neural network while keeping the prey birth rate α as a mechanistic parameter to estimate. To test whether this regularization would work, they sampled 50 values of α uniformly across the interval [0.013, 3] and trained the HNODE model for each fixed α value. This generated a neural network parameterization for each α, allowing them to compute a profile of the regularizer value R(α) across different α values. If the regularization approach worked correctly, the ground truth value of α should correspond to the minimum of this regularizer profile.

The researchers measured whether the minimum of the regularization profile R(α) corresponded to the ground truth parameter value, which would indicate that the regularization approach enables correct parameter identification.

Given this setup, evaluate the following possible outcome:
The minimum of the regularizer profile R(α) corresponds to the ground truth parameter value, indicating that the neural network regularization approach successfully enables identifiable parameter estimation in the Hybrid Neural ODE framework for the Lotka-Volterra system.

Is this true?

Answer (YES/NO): NO